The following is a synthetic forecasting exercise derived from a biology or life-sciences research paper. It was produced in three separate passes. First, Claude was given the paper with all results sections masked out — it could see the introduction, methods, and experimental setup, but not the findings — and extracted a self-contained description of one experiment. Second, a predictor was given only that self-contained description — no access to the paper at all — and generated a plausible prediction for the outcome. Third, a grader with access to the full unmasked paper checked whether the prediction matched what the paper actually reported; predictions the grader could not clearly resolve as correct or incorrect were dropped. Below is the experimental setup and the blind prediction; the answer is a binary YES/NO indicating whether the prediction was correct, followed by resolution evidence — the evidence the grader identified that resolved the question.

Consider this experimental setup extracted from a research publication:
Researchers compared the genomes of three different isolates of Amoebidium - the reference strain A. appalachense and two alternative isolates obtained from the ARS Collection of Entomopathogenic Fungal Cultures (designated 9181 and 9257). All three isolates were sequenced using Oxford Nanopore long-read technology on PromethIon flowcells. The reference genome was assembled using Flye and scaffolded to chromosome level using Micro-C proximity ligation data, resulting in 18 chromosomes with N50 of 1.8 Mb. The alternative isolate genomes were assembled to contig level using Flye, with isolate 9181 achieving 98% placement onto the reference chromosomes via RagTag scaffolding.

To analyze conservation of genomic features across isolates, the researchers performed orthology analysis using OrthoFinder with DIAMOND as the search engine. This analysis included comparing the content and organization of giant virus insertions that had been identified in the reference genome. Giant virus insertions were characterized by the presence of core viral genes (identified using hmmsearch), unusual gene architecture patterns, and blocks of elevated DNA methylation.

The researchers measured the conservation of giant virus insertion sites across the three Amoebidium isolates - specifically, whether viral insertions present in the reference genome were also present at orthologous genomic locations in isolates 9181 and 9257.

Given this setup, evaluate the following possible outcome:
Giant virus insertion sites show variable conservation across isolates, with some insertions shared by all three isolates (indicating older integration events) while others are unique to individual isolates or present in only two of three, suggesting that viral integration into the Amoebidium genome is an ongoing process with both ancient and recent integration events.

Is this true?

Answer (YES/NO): YES